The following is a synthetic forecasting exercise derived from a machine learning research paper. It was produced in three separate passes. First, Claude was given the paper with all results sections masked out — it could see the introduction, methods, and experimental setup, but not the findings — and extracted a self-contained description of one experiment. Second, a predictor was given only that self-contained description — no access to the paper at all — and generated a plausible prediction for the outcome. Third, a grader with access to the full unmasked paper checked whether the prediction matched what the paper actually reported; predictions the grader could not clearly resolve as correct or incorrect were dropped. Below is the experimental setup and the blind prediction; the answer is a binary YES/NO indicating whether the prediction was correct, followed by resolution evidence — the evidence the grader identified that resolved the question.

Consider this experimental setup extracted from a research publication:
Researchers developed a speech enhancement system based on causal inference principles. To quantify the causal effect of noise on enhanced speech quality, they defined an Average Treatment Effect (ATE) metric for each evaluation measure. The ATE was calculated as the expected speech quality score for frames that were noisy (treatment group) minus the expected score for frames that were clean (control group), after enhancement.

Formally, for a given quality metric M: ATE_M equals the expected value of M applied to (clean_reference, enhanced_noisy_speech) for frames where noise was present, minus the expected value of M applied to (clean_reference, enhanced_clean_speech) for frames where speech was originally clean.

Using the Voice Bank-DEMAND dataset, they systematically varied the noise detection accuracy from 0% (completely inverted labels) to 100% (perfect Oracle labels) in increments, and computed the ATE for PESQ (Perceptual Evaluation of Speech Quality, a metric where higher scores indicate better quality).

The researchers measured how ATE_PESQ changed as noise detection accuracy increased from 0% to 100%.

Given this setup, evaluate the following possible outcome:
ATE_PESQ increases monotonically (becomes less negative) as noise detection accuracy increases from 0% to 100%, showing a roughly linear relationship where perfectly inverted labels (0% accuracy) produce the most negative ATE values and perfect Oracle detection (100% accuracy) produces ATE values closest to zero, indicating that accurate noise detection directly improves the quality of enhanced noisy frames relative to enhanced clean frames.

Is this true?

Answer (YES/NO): NO